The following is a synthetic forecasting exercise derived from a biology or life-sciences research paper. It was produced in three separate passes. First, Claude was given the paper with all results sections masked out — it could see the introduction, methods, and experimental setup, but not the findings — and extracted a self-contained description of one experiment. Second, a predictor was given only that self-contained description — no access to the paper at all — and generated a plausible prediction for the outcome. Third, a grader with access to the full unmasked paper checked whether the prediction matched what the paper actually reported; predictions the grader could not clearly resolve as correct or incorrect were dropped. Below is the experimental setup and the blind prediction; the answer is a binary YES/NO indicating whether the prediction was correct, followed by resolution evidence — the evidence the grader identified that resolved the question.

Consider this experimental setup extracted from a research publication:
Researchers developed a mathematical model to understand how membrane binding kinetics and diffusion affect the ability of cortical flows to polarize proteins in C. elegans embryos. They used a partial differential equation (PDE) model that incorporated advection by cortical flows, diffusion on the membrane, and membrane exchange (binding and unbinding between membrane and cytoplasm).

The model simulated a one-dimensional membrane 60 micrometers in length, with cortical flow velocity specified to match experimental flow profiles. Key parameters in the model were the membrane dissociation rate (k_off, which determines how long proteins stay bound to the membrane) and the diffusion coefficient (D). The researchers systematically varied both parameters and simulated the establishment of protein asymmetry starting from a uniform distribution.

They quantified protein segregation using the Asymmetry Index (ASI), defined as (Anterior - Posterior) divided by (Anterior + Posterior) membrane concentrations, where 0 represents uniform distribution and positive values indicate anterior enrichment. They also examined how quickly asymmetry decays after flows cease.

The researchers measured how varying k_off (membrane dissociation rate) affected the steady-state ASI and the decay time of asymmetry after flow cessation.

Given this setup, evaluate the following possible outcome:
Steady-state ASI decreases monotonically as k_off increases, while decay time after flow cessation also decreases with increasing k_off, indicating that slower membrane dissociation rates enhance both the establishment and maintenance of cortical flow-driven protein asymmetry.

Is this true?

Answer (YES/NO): YES